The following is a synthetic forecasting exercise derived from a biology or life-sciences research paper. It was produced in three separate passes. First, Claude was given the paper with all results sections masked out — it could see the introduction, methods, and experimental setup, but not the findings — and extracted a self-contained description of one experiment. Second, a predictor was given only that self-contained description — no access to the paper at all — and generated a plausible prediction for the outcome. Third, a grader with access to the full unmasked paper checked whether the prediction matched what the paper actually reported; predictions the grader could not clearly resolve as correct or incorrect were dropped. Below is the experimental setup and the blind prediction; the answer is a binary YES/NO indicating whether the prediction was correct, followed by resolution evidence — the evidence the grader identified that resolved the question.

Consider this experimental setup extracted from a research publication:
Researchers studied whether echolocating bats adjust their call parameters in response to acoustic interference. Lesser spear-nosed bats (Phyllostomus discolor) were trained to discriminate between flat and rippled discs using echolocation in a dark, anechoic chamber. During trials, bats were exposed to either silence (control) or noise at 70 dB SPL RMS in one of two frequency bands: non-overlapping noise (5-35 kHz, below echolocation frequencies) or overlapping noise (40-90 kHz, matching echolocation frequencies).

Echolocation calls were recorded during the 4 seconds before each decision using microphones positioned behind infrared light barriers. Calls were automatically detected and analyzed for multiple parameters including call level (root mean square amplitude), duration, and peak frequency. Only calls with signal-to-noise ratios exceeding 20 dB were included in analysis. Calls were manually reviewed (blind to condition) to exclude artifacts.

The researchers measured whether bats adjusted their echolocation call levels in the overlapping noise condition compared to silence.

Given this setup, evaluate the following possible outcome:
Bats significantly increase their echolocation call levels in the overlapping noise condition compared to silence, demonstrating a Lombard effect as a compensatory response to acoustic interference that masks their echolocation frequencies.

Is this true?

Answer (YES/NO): YES